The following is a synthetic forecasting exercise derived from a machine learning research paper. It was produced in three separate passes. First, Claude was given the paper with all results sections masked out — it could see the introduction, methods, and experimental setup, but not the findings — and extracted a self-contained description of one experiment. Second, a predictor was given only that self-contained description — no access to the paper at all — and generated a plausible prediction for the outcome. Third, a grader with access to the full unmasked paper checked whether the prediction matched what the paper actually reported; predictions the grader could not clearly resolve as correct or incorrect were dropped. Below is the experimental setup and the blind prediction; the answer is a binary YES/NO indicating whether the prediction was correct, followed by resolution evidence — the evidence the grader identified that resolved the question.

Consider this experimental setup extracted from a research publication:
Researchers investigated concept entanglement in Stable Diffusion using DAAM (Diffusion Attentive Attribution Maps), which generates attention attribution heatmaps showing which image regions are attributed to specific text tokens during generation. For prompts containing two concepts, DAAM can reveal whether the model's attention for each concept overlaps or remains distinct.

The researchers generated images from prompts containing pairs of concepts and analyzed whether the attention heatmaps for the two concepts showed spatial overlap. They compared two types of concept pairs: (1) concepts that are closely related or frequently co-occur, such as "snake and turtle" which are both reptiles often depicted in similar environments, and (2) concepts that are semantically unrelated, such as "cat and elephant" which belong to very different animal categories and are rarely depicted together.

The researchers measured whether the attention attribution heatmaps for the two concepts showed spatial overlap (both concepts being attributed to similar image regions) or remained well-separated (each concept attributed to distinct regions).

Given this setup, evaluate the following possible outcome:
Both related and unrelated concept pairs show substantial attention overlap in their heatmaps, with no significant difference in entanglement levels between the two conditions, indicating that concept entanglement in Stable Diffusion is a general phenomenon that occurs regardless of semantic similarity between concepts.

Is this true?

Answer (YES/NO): NO